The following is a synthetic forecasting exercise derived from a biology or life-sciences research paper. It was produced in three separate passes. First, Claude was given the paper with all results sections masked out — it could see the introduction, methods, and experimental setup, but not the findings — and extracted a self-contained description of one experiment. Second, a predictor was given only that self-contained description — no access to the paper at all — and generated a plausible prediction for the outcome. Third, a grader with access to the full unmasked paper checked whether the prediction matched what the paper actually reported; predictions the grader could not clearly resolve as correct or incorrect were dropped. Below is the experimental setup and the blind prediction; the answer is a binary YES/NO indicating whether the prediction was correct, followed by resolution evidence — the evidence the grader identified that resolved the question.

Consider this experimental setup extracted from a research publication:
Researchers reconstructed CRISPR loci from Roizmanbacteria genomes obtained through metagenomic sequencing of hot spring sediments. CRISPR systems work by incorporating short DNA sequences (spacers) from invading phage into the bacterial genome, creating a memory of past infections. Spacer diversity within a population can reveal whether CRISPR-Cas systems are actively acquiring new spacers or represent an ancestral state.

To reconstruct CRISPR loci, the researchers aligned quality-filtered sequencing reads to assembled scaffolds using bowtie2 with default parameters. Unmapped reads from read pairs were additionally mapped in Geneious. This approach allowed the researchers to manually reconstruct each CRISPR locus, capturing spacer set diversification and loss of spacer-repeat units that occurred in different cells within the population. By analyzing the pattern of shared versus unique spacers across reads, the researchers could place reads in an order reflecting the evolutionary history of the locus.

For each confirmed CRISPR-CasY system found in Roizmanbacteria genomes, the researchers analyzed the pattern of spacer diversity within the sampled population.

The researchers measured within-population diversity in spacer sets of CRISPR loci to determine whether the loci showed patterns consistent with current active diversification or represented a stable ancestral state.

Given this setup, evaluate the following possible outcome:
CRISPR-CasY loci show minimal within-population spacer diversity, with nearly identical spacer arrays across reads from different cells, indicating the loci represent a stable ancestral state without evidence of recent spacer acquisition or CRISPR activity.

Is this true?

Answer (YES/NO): NO